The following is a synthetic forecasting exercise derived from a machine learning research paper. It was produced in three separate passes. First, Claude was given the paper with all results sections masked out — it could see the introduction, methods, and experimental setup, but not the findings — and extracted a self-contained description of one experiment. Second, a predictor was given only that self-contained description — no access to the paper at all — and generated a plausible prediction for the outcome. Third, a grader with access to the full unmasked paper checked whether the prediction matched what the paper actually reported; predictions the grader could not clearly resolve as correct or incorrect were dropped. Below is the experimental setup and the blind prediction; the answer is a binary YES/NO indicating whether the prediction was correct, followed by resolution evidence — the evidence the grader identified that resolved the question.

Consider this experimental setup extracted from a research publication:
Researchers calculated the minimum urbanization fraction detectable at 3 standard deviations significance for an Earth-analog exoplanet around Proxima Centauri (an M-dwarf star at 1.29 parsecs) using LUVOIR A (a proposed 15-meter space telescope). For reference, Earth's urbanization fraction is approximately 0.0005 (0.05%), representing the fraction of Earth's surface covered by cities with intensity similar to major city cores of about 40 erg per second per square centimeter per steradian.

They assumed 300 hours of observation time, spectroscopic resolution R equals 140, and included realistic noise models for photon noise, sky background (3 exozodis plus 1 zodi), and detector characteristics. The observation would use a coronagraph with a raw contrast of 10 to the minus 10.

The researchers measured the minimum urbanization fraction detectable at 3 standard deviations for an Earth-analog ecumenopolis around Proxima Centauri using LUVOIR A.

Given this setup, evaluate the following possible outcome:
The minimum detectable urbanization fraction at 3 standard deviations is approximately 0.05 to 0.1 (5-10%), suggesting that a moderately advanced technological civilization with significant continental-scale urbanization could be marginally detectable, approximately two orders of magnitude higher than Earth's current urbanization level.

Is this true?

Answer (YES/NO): NO